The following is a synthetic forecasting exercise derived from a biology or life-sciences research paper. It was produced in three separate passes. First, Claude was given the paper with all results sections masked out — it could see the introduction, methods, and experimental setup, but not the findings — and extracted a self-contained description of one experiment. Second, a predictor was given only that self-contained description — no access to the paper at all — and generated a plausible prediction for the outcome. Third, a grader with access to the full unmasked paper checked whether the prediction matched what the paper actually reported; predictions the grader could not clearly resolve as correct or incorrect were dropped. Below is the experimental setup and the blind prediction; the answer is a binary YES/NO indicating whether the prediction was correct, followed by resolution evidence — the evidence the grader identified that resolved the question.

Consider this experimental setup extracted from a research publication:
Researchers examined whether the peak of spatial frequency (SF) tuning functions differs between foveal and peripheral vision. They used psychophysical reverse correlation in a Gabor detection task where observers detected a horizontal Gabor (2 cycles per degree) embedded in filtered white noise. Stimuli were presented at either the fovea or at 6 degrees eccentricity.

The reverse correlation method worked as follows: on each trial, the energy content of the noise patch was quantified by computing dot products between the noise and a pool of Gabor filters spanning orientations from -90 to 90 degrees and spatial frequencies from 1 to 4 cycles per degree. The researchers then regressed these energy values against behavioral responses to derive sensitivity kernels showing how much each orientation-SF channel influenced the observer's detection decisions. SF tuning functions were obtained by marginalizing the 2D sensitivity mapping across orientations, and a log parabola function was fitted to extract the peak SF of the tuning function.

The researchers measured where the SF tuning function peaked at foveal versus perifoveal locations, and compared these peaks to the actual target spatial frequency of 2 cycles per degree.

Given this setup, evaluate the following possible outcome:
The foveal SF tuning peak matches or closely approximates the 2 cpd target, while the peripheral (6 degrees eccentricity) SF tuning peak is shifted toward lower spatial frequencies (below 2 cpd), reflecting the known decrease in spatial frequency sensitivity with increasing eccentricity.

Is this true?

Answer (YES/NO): YES